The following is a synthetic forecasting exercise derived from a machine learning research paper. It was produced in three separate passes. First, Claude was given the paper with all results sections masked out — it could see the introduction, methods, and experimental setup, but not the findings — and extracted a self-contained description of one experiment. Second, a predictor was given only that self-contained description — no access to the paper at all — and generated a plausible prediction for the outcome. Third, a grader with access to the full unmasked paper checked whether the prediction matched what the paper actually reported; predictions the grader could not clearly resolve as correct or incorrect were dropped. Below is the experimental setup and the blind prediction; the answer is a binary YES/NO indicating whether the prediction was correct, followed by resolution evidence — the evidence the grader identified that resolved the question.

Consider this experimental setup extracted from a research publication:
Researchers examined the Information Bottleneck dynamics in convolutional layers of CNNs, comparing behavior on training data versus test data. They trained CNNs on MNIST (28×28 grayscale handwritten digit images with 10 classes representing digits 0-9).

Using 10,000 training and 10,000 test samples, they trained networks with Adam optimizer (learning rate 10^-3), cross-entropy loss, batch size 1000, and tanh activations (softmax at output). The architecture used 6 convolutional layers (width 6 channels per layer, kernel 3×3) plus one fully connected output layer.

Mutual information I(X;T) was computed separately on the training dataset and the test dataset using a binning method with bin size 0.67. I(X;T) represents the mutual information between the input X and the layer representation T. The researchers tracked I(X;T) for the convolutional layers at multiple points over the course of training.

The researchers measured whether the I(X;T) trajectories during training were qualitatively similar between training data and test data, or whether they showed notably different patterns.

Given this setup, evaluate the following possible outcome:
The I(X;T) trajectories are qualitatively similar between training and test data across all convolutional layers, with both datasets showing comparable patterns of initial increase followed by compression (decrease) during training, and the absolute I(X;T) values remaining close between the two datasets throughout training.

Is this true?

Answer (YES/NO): NO